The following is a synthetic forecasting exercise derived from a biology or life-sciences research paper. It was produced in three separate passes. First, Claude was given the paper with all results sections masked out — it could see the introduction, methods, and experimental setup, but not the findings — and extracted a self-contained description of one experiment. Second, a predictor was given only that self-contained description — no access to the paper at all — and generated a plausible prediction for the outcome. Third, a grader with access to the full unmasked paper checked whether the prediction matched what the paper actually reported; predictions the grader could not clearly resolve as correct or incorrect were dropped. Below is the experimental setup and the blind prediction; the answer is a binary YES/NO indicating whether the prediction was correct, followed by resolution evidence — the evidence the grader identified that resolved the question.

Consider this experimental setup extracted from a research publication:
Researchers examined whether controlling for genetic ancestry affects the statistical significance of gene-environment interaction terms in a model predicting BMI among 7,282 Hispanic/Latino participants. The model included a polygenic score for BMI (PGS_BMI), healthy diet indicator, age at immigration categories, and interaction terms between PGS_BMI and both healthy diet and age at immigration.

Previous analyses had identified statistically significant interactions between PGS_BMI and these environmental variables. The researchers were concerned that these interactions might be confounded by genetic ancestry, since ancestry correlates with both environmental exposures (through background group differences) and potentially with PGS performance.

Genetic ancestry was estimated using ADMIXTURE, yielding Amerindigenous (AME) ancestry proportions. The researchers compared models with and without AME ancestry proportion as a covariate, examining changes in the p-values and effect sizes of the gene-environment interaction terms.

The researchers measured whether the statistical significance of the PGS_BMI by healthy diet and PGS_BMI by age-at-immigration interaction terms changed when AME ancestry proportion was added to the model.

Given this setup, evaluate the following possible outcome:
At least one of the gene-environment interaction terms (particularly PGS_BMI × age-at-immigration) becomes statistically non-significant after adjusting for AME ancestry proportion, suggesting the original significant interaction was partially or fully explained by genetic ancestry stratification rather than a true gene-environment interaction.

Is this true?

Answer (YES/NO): NO